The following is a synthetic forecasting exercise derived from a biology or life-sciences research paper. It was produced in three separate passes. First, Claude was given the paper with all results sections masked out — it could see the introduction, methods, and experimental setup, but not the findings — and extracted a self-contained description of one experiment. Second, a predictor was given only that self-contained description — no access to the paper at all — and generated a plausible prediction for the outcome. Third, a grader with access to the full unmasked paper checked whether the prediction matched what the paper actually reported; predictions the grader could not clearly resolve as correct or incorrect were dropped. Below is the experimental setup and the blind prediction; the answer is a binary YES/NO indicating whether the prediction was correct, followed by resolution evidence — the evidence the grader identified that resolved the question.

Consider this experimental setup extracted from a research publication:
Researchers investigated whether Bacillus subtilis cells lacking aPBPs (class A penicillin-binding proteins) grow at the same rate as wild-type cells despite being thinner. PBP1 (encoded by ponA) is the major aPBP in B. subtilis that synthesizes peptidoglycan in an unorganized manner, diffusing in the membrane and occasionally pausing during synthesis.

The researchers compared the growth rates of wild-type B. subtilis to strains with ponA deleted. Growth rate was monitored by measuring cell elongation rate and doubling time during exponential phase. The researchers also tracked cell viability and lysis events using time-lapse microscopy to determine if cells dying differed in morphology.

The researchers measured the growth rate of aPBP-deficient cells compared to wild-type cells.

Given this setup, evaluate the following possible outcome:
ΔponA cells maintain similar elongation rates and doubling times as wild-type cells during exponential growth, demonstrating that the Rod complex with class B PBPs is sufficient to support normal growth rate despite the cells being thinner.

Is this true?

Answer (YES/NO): NO